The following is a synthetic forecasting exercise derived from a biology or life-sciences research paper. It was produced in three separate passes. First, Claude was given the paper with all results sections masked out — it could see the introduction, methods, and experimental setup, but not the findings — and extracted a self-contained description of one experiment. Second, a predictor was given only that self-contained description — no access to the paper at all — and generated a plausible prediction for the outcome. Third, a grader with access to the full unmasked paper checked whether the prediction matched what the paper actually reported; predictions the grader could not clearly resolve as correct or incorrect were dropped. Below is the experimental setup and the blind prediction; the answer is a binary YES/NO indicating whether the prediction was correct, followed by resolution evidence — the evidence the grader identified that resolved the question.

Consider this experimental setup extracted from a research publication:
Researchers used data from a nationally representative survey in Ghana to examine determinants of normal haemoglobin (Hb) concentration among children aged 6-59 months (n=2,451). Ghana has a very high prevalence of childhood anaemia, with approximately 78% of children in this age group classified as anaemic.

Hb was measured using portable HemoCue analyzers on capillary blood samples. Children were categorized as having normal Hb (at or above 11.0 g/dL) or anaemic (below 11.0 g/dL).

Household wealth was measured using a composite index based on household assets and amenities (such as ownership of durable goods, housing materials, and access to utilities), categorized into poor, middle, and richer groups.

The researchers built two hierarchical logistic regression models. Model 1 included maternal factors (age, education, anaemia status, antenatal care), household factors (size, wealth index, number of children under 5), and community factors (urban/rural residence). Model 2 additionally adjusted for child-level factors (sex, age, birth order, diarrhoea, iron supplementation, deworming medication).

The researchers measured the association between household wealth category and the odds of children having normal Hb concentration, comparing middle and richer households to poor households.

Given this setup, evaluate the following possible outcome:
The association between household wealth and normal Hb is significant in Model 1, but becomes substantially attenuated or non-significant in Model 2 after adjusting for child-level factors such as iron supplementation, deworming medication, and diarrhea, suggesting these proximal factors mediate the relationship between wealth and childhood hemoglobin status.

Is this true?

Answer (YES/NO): NO